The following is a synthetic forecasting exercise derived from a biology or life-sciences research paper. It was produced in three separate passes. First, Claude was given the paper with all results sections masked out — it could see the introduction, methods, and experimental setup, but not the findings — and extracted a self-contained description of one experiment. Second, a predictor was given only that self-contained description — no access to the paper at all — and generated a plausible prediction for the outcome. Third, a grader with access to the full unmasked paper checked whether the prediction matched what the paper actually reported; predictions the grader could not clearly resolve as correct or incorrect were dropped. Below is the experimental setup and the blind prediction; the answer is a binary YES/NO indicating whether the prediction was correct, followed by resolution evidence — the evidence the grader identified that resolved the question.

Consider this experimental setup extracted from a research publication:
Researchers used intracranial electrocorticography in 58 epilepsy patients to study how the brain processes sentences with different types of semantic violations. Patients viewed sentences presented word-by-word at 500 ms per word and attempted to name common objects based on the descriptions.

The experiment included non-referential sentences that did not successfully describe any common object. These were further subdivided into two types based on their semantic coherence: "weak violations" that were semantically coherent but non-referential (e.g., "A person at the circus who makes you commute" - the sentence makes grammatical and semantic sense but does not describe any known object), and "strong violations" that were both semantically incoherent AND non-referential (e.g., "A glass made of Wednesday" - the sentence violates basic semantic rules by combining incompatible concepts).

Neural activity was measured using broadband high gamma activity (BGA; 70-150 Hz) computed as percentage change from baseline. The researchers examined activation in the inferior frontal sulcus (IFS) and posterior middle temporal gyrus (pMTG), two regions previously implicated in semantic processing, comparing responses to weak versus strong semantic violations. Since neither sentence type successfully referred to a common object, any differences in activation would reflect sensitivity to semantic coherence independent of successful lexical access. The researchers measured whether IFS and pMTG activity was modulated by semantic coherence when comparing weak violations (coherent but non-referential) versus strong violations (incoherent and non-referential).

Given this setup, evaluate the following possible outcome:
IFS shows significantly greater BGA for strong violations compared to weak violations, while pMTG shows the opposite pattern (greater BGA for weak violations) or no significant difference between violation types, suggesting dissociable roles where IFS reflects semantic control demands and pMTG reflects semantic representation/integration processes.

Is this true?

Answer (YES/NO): NO